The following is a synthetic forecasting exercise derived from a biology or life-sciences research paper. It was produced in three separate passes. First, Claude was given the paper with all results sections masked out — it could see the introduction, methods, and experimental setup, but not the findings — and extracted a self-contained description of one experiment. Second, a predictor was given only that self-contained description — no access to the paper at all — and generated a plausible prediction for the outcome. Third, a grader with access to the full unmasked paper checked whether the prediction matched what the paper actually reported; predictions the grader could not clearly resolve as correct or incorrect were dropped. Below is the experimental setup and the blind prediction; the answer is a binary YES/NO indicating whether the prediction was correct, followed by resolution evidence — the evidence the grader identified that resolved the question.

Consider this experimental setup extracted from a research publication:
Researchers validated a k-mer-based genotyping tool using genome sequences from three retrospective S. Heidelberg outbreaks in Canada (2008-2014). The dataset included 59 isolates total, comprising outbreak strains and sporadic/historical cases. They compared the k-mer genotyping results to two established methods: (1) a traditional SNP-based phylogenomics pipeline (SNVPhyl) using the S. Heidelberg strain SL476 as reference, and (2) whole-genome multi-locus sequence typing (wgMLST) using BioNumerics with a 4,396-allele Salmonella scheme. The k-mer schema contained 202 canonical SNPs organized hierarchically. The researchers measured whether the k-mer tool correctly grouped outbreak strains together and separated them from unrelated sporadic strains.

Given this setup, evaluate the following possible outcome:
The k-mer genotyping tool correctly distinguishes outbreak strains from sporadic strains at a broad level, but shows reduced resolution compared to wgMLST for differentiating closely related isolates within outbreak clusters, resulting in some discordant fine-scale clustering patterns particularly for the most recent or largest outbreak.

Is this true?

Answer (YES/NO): NO